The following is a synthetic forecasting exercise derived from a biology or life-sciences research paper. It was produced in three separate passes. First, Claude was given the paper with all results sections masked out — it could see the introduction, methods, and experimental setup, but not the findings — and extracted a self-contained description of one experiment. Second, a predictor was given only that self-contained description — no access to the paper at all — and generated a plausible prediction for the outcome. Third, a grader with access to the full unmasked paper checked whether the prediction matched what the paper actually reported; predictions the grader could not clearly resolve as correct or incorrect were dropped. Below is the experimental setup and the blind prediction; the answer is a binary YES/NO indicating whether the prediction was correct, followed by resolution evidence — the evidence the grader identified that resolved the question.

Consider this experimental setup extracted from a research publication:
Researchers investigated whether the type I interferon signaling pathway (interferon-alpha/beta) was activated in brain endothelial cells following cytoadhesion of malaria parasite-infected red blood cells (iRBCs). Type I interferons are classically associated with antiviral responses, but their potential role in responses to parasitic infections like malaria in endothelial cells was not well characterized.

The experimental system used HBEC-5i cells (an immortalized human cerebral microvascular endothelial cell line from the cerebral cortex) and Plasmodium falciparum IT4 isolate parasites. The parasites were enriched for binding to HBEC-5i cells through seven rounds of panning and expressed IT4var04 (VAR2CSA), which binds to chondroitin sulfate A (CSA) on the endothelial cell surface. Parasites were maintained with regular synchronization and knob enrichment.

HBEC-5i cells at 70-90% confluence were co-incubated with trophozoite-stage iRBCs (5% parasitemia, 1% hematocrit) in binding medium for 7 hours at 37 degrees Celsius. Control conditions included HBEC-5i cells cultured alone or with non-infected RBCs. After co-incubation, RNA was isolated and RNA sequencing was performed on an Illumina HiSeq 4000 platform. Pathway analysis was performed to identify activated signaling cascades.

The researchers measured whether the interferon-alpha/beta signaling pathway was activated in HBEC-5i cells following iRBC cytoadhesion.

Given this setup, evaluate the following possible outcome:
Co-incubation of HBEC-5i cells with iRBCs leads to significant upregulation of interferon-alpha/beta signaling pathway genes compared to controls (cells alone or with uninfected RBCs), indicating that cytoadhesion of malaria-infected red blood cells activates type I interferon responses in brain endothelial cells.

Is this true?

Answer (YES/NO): YES